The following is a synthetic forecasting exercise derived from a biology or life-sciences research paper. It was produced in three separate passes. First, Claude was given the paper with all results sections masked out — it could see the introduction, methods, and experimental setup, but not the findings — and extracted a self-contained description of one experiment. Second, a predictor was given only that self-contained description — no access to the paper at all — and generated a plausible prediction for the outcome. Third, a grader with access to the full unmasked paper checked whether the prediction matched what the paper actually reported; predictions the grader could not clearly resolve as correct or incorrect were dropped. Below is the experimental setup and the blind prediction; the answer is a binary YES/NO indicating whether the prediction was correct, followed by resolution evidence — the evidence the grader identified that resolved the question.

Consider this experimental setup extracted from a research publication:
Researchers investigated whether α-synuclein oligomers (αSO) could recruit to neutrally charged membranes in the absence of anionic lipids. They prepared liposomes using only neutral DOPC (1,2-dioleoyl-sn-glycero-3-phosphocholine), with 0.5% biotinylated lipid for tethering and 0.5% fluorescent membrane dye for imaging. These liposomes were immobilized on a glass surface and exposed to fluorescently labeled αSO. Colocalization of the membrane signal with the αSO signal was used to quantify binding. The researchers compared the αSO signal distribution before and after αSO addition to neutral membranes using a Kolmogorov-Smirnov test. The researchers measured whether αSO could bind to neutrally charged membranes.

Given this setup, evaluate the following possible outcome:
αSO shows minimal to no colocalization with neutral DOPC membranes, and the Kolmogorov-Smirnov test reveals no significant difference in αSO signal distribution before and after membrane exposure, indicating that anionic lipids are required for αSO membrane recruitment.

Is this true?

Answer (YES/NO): NO